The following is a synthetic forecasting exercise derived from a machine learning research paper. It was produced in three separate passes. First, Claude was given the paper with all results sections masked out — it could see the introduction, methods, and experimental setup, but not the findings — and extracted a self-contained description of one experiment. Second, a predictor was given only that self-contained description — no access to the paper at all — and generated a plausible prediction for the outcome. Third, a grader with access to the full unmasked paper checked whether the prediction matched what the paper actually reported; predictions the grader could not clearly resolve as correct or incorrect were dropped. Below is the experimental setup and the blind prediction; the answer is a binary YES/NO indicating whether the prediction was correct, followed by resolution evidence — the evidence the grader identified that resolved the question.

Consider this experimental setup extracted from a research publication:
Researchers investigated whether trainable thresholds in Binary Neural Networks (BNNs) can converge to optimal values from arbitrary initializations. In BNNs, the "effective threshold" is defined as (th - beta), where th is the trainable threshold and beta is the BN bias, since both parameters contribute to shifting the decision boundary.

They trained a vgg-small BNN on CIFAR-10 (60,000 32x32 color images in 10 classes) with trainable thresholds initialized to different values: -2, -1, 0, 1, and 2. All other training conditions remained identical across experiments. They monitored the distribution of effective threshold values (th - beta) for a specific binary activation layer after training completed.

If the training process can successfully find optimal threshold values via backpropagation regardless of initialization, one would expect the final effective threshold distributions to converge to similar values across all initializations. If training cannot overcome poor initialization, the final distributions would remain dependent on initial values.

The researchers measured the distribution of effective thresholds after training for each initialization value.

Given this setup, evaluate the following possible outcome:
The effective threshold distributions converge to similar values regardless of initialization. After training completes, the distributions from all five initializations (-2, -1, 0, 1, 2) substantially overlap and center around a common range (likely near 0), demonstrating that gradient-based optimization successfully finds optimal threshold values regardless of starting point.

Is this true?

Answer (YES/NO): NO